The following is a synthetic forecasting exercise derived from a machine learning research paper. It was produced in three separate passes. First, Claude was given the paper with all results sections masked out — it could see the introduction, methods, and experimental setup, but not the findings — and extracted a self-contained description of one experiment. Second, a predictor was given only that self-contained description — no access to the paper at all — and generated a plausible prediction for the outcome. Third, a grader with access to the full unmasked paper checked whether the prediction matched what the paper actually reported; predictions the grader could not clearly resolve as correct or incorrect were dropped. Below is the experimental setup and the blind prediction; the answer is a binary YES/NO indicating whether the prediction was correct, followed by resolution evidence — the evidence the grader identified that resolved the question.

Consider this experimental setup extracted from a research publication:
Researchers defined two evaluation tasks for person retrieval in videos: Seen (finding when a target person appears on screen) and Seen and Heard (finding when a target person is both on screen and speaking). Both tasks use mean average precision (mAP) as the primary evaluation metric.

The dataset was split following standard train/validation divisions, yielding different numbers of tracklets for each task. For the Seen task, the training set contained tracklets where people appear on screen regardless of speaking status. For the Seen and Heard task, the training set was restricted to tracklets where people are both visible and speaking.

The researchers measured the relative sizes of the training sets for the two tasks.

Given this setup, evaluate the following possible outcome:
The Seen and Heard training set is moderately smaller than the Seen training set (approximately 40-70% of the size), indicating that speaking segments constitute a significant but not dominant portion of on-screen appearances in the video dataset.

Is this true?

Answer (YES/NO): YES